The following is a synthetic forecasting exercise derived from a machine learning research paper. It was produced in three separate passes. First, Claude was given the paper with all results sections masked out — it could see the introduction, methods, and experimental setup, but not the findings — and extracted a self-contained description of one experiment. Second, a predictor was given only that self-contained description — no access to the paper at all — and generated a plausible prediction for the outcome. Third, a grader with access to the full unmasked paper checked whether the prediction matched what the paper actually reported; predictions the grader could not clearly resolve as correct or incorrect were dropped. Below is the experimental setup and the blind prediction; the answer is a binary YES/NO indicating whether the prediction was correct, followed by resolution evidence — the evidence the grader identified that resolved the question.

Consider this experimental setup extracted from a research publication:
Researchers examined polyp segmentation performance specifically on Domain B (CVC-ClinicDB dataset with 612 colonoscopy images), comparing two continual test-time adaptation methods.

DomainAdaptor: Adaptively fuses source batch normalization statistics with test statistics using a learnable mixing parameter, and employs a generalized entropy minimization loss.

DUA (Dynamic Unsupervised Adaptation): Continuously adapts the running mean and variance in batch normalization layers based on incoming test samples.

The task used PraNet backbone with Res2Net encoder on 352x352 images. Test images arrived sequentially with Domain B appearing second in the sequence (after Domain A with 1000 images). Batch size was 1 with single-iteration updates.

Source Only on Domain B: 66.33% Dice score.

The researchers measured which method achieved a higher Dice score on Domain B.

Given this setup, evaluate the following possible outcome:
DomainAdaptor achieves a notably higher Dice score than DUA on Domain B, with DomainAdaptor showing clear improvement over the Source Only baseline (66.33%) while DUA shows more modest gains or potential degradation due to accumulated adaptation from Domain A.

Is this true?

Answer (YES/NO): YES